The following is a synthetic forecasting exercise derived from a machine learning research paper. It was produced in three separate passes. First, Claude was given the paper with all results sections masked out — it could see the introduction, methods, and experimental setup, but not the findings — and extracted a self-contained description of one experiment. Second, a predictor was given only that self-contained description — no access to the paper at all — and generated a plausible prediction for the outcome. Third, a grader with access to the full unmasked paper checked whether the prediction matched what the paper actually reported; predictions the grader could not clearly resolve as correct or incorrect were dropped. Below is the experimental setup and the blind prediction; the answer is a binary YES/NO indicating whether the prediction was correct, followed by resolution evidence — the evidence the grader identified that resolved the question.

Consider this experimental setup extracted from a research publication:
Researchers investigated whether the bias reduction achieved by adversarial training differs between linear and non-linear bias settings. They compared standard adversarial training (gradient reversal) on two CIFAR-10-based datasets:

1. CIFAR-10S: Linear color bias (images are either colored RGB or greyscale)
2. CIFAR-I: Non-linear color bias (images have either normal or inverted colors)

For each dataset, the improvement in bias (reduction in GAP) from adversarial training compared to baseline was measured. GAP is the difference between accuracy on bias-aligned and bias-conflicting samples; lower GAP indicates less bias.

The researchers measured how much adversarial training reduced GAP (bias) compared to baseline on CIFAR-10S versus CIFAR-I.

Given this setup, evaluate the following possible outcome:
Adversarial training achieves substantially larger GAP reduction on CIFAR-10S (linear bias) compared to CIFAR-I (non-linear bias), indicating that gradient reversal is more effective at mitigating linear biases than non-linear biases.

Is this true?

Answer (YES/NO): YES